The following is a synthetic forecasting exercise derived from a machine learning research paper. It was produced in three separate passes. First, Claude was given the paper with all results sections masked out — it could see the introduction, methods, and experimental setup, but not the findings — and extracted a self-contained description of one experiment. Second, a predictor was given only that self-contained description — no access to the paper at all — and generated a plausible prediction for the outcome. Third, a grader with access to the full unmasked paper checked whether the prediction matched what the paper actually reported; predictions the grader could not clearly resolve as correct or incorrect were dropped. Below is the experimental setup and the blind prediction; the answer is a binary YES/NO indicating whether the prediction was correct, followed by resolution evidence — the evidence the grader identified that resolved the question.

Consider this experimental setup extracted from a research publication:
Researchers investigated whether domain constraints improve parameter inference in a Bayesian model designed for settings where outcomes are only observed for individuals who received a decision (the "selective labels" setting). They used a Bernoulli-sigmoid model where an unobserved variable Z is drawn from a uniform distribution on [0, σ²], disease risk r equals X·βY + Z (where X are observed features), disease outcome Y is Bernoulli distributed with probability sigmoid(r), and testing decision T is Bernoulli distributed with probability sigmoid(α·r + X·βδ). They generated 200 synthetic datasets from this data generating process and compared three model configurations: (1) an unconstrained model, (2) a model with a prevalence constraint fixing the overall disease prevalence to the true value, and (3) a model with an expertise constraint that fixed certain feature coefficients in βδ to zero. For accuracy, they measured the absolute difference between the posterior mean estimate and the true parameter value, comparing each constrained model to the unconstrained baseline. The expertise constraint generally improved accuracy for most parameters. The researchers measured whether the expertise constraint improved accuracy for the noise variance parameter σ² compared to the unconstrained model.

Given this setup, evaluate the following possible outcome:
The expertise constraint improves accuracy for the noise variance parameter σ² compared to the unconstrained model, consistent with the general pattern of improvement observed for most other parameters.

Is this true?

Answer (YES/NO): NO